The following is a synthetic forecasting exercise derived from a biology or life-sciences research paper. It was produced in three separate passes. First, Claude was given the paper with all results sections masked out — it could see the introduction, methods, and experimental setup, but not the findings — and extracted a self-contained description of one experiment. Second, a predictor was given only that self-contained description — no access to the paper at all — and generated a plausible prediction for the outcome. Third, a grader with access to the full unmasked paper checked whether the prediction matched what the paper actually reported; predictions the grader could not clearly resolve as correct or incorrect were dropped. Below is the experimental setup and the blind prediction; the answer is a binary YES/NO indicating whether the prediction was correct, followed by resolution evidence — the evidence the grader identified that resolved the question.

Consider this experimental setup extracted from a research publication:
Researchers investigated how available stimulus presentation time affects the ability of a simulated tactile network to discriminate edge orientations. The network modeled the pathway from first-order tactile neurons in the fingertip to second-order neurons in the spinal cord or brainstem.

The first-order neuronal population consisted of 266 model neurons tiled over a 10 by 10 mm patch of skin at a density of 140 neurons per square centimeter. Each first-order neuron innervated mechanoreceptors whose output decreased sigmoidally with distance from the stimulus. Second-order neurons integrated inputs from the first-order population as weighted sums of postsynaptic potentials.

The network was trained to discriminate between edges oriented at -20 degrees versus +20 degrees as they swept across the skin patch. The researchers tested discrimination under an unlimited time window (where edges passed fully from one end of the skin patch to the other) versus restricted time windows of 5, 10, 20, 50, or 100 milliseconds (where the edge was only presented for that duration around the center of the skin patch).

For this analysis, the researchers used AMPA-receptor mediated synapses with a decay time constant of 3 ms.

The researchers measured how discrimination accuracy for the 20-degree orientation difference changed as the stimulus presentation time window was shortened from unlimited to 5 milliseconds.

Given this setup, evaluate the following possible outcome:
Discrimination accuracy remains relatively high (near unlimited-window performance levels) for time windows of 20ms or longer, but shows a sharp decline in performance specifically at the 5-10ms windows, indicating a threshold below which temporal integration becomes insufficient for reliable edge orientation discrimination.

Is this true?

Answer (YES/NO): NO